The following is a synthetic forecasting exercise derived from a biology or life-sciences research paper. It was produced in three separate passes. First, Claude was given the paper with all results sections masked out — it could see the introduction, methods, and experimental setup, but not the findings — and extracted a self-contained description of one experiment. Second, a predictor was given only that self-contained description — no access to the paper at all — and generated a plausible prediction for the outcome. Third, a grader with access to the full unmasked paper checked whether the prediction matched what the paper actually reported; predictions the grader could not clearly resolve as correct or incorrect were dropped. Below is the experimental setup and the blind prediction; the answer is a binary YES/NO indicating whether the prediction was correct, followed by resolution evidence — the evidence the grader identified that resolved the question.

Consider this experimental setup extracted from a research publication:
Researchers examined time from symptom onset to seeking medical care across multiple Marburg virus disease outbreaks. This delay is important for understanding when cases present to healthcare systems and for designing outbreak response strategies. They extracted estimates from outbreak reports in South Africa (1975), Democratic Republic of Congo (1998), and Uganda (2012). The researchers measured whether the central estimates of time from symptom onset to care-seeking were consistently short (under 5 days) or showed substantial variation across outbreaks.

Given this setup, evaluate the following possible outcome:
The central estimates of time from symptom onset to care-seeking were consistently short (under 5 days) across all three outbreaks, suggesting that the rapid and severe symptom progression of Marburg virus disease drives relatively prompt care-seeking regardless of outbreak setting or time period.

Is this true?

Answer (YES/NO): YES